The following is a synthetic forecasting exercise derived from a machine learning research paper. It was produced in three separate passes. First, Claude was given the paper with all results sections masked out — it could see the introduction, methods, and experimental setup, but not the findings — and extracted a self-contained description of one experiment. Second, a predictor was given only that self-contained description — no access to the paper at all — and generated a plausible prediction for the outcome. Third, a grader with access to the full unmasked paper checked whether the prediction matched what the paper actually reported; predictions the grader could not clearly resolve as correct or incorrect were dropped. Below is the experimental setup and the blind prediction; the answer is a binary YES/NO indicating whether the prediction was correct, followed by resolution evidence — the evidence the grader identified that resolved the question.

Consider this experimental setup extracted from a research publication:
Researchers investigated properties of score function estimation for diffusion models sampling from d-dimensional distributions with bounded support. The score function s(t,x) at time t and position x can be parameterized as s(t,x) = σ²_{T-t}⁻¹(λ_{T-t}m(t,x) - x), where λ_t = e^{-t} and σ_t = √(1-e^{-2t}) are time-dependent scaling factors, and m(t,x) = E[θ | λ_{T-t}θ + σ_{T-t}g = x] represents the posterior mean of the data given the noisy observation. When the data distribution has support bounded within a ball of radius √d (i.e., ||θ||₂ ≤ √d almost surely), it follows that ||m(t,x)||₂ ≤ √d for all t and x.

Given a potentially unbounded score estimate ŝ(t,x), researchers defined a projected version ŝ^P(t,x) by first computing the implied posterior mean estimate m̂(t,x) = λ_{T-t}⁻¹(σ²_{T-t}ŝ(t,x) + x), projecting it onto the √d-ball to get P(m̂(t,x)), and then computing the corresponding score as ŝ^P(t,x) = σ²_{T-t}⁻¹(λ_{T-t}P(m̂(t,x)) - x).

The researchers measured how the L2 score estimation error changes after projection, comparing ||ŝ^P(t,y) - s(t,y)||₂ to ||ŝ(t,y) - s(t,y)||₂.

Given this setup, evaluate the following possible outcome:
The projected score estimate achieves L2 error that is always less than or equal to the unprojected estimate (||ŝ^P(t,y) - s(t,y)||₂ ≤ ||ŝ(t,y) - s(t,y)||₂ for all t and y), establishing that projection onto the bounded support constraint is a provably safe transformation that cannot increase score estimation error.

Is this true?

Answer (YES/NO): YES